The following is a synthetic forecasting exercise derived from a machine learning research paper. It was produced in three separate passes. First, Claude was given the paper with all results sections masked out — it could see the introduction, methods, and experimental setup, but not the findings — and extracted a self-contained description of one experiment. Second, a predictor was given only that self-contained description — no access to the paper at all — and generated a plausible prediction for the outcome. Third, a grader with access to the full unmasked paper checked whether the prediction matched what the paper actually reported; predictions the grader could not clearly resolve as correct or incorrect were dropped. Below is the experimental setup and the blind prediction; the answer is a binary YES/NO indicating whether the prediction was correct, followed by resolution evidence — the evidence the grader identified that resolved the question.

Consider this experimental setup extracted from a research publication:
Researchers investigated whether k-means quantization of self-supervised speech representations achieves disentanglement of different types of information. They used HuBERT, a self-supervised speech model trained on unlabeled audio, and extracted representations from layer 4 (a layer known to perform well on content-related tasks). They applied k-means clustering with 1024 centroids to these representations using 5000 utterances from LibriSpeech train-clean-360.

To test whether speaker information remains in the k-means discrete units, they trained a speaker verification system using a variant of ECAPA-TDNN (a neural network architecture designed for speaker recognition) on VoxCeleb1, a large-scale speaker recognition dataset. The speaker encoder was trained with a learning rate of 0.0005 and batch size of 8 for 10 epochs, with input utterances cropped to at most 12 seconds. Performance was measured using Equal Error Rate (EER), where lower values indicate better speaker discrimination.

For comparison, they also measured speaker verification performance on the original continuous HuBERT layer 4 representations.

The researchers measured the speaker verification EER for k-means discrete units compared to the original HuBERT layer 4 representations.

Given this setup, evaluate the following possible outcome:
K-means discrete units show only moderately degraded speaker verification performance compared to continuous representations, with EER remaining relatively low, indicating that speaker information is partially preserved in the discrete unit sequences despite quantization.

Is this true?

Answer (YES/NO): NO